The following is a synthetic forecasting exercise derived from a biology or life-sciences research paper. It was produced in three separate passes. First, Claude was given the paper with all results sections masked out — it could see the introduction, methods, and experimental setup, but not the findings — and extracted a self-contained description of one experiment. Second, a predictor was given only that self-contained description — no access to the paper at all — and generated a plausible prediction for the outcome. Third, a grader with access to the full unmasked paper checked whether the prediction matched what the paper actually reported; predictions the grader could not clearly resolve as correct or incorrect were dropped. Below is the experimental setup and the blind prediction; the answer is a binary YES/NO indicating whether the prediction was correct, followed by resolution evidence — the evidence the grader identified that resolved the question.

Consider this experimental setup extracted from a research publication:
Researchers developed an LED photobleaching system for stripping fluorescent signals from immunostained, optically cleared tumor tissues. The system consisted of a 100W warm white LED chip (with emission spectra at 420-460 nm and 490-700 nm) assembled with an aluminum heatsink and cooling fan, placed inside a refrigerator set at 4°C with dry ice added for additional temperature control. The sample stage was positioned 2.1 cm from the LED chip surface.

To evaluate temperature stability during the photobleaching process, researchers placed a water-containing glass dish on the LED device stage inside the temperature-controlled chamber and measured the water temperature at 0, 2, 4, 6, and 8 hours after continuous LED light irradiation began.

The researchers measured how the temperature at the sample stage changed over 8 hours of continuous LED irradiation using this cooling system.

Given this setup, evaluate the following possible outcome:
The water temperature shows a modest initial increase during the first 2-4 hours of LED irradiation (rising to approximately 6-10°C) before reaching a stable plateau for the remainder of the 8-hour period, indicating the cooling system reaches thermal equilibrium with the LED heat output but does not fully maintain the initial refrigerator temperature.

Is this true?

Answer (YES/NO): NO